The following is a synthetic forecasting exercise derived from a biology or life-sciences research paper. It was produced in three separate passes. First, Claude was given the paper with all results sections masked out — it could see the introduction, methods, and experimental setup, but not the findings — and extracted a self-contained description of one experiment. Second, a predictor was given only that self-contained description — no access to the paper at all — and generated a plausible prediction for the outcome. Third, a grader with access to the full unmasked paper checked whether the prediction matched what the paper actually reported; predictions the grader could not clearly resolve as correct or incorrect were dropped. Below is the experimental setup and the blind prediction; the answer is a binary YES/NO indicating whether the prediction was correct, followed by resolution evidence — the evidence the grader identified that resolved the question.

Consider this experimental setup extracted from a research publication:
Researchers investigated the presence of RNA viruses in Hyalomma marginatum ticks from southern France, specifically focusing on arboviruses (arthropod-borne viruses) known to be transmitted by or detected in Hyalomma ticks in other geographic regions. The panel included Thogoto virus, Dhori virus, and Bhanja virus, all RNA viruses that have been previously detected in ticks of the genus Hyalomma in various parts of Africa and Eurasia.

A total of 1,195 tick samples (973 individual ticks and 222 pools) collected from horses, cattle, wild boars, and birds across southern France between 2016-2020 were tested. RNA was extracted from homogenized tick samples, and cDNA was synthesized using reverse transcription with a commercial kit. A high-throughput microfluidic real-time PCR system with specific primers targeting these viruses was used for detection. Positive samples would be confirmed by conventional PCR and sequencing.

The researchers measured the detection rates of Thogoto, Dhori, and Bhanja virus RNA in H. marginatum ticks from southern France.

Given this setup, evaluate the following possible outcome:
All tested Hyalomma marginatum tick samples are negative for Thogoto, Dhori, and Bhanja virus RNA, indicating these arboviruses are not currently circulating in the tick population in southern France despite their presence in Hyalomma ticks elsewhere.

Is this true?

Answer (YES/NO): YES